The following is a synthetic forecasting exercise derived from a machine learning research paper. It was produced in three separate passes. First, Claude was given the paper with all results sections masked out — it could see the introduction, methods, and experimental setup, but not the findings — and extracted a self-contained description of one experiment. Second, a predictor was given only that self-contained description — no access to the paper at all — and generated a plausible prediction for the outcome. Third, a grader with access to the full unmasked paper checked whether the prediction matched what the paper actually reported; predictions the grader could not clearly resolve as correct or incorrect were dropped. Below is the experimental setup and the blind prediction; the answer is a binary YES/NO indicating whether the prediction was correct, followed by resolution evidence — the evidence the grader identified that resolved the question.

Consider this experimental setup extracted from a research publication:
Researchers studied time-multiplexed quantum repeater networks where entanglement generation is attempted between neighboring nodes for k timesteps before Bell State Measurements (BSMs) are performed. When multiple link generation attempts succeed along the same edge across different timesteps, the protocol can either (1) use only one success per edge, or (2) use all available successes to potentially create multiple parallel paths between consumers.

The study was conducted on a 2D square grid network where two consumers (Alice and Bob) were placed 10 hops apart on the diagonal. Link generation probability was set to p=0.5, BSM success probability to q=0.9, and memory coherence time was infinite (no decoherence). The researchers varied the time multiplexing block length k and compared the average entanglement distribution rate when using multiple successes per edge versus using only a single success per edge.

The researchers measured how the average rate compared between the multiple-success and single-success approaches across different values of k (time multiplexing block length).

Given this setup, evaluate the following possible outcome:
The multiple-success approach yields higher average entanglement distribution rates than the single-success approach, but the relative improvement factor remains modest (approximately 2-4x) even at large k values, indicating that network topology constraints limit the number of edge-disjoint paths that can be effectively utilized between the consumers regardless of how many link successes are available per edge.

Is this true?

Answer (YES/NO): NO